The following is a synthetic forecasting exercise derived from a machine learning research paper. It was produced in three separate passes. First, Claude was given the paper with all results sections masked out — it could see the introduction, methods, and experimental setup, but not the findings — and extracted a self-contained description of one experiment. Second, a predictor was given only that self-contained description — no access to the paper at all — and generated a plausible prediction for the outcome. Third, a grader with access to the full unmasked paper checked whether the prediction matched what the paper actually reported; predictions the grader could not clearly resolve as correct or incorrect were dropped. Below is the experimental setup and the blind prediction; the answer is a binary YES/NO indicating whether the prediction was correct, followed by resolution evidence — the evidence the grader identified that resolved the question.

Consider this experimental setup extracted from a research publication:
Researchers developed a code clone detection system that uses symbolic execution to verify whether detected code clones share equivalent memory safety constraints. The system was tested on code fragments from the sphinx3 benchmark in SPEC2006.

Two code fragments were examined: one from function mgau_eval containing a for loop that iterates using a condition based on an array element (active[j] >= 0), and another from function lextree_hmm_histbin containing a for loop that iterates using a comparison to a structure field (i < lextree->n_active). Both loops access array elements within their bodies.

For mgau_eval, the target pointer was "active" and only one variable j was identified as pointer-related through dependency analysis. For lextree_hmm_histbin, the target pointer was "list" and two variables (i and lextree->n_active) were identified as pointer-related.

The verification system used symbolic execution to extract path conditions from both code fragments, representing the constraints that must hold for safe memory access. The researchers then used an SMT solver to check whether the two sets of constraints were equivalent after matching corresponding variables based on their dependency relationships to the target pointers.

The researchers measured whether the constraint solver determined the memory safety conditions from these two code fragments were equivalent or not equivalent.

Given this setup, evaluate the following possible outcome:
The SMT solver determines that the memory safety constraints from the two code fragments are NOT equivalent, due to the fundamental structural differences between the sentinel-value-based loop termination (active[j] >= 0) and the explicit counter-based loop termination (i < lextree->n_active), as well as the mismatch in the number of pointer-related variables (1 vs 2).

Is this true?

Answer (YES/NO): YES